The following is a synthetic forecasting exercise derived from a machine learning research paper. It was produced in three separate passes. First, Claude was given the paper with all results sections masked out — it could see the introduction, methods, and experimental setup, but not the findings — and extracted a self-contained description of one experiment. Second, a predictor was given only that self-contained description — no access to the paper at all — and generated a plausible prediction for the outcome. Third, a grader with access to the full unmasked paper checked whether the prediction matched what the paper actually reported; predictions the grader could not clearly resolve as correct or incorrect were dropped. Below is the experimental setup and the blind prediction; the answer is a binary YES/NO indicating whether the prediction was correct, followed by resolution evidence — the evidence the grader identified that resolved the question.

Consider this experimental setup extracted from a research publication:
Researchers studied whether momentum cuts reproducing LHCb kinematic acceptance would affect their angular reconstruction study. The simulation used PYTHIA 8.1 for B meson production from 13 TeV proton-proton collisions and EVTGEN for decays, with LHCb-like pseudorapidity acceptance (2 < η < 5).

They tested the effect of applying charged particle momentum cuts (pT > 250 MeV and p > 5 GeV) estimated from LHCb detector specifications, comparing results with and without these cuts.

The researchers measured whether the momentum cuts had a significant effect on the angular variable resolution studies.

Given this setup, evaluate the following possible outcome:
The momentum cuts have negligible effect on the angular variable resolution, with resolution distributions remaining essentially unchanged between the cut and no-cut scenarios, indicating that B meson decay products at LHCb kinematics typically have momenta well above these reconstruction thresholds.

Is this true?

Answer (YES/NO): YES